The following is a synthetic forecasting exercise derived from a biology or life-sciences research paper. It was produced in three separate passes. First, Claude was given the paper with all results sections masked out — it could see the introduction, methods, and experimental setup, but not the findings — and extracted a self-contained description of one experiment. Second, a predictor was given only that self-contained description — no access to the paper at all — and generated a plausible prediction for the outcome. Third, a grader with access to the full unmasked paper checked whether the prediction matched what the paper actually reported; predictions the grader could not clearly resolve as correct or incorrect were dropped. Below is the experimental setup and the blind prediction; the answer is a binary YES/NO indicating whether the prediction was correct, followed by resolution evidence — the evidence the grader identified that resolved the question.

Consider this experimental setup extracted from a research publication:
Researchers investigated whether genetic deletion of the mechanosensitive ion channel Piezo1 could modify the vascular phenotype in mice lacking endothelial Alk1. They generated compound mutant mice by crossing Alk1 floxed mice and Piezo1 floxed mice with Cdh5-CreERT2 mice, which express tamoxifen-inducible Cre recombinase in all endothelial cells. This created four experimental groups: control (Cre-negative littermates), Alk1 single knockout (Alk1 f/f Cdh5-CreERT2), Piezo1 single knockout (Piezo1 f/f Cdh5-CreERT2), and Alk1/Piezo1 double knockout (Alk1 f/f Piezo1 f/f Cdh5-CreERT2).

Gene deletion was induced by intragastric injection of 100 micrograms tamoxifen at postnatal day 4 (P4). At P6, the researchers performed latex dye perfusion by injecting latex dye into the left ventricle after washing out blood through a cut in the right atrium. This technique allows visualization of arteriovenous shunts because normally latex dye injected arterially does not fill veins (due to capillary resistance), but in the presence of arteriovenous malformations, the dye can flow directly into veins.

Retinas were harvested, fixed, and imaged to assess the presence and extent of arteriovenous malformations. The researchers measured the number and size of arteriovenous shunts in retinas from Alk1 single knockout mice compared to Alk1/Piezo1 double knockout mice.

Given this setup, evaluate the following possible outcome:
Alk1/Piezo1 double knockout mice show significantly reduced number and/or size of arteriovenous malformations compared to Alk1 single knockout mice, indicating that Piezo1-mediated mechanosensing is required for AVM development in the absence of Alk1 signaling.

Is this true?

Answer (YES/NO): YES